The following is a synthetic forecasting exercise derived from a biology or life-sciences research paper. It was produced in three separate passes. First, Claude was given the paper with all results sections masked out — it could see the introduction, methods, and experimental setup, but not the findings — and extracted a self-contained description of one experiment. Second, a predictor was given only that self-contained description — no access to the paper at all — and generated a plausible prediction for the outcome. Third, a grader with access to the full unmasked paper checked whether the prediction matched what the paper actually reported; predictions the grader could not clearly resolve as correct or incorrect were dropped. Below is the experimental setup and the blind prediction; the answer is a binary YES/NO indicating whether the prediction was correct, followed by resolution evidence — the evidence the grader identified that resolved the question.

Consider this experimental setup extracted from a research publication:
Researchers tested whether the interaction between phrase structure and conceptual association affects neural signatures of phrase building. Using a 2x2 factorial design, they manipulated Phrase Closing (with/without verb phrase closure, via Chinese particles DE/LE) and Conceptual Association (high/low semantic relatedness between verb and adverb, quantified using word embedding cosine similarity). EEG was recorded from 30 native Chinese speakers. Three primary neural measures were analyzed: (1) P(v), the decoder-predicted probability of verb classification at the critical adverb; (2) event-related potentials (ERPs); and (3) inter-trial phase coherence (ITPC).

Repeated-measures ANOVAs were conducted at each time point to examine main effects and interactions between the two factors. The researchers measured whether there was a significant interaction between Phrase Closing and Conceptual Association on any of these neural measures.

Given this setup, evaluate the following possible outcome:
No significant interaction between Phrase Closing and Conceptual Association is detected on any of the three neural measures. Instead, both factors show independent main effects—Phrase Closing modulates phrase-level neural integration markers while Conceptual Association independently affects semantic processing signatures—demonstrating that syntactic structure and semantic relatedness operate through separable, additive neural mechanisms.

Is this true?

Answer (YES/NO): YES